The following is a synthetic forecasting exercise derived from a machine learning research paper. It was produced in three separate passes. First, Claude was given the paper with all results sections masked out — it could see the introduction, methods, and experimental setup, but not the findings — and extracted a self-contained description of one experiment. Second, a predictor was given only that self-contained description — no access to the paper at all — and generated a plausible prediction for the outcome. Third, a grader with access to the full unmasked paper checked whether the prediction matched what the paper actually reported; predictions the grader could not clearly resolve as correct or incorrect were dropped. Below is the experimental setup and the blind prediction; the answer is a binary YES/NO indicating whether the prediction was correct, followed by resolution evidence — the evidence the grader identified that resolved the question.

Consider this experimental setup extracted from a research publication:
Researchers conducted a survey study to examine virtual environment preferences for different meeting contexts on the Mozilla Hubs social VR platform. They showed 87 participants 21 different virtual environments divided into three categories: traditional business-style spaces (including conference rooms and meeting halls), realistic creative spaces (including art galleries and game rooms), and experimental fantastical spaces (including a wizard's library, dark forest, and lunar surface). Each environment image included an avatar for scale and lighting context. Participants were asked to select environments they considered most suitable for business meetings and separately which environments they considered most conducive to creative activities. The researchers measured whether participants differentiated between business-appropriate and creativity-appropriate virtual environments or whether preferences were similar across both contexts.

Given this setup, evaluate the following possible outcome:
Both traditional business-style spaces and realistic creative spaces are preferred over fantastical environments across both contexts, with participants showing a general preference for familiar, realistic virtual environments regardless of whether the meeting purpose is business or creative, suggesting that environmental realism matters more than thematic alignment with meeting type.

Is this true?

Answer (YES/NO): NO